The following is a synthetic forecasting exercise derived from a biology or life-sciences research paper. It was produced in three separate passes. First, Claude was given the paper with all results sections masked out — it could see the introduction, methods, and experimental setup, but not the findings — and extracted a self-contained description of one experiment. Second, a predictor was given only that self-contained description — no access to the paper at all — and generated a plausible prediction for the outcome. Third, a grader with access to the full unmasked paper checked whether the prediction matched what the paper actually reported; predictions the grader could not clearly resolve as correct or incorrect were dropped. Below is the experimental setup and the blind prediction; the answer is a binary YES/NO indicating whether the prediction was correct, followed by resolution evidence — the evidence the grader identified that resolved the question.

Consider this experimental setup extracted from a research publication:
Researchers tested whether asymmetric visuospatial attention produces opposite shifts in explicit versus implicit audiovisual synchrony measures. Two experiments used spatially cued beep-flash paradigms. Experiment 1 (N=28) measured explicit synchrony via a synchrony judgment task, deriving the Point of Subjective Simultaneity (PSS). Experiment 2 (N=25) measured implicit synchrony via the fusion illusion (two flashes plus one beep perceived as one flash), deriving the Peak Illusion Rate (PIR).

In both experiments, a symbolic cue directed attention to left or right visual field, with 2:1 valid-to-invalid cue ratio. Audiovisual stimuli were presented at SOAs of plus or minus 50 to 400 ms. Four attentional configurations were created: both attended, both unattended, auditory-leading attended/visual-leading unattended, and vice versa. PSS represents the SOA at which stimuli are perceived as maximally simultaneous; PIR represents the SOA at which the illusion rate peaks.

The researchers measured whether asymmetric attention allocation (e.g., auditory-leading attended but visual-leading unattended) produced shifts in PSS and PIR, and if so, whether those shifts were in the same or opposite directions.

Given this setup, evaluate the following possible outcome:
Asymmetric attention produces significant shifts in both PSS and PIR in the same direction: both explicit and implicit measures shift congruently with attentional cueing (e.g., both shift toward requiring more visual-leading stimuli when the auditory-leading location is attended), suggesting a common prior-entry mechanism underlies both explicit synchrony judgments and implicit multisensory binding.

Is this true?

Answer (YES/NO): NO